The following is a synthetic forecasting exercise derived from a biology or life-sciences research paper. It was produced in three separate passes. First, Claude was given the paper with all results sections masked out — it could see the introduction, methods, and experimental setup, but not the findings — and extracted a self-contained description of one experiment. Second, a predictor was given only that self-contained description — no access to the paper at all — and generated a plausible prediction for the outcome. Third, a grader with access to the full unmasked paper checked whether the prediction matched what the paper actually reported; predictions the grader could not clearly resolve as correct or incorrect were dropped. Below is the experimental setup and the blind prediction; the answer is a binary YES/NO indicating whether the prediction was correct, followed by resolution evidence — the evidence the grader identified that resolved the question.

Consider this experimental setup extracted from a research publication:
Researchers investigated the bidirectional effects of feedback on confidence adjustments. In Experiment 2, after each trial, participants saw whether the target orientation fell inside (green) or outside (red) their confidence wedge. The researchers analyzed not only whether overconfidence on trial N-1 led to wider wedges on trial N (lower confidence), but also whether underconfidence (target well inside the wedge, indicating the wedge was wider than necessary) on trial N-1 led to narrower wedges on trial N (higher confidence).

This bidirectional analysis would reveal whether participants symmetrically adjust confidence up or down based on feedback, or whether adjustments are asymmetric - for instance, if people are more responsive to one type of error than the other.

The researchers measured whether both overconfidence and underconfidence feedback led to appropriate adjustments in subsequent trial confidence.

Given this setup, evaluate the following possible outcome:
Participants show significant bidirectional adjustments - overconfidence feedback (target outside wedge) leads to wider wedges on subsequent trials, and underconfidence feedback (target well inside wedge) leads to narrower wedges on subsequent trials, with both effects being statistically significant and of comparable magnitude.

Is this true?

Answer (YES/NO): YES